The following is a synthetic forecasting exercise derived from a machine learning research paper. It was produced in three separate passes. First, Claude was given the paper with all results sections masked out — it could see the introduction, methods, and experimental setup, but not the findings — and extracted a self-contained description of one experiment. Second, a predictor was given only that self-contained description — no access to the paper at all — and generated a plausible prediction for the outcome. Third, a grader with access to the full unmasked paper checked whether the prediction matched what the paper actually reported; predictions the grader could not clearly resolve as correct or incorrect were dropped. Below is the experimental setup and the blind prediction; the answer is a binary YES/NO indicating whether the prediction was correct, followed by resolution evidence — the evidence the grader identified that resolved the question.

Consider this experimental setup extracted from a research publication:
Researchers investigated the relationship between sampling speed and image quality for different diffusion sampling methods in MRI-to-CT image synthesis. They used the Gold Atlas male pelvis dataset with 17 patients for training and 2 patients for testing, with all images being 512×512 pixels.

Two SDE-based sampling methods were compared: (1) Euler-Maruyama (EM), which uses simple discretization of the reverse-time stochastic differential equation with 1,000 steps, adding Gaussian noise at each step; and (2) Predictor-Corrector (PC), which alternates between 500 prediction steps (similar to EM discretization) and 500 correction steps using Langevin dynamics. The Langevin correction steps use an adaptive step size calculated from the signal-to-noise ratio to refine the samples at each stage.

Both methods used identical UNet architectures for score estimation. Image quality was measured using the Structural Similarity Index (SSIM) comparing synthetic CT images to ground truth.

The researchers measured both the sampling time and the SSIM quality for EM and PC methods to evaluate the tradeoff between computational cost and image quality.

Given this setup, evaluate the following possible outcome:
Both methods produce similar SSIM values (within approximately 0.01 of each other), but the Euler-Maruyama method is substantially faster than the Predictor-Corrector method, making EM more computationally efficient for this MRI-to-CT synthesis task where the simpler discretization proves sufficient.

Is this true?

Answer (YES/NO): NO